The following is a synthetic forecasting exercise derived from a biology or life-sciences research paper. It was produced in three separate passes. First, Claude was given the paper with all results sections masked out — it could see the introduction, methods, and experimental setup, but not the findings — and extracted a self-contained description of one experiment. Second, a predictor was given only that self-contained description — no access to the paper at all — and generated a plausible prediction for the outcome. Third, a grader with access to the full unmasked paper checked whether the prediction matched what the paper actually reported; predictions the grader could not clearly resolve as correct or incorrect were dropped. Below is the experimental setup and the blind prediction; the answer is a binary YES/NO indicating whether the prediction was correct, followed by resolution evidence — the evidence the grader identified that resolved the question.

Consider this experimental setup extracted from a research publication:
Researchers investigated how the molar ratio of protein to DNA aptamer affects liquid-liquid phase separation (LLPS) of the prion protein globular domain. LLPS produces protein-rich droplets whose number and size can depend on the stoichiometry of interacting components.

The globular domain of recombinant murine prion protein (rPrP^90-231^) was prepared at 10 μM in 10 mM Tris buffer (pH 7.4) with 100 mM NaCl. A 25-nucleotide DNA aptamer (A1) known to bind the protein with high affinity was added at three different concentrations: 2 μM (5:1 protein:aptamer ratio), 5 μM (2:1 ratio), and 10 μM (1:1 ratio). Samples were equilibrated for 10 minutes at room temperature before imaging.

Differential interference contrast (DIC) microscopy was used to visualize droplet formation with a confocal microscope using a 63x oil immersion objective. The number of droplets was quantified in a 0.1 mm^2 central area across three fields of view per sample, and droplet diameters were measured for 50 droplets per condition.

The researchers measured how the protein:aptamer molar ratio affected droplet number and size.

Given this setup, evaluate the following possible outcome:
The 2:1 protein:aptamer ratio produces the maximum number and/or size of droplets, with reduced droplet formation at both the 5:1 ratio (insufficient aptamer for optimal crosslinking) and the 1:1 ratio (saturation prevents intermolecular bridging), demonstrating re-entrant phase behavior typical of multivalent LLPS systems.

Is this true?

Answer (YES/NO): NO